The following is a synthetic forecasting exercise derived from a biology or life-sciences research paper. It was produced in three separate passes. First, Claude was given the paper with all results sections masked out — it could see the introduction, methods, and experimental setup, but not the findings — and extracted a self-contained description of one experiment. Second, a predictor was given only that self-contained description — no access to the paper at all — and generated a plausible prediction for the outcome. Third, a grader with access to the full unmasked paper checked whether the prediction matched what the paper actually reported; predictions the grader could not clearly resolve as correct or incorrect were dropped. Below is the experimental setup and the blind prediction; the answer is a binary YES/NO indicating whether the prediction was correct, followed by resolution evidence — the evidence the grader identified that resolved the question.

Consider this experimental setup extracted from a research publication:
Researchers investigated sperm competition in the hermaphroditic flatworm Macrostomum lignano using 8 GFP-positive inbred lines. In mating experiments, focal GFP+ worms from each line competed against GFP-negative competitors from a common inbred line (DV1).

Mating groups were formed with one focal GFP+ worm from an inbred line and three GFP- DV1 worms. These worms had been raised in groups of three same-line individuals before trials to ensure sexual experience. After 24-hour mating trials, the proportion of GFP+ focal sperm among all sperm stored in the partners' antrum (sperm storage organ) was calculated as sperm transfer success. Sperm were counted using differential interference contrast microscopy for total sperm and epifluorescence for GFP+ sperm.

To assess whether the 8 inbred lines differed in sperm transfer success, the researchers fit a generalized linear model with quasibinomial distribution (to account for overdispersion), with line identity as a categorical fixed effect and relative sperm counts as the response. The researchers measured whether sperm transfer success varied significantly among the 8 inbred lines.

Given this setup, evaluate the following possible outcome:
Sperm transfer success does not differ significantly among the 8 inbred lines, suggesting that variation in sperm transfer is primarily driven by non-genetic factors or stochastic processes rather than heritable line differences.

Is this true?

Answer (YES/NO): NO